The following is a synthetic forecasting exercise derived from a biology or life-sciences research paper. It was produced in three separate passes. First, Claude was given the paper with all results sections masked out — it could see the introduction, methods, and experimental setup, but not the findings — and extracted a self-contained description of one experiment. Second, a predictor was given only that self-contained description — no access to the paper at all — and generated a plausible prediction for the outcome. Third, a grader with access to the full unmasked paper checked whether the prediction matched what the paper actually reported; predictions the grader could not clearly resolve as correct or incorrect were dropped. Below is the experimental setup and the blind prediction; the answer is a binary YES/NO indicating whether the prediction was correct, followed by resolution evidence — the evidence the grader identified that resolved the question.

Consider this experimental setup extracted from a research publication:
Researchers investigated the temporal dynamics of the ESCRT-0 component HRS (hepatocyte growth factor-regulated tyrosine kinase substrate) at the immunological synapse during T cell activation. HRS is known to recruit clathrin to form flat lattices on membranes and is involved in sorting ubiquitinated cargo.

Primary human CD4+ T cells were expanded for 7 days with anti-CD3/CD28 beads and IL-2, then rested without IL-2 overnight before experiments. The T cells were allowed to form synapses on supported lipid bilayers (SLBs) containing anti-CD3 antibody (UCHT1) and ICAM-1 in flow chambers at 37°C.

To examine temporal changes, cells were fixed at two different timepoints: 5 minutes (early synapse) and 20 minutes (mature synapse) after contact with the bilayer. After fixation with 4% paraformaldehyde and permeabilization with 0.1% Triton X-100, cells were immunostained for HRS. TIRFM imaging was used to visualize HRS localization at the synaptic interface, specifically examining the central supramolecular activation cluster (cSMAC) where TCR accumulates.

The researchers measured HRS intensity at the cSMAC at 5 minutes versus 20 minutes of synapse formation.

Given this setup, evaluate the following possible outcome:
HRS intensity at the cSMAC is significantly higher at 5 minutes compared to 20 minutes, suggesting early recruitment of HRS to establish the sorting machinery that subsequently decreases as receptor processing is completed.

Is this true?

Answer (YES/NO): YES